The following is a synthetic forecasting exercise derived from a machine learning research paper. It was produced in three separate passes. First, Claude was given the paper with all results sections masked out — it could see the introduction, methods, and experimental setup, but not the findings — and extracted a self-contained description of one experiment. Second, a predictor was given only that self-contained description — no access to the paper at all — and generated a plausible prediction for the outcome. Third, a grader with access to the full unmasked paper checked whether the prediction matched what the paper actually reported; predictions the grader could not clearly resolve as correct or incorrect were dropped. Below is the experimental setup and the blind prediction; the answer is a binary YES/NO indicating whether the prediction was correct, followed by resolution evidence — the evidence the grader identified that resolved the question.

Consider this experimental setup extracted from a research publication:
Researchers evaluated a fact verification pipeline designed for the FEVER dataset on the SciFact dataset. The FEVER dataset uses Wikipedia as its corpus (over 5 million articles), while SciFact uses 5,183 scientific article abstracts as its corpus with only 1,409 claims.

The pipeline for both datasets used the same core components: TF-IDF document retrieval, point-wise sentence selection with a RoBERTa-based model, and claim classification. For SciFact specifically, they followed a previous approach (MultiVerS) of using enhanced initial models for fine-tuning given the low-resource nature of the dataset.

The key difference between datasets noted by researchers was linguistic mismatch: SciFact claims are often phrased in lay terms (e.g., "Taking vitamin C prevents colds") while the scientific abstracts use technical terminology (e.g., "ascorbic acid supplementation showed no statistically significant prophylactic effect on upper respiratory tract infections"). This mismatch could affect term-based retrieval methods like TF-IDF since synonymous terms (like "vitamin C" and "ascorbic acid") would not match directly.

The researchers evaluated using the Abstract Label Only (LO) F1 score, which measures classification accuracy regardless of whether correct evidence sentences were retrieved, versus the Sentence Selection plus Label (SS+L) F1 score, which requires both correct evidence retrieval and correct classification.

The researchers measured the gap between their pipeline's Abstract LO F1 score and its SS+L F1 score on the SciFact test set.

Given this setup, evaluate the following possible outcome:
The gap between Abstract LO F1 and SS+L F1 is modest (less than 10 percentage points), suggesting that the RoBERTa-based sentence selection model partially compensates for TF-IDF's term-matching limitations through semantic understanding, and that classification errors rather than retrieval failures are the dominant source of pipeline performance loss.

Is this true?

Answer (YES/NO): NO